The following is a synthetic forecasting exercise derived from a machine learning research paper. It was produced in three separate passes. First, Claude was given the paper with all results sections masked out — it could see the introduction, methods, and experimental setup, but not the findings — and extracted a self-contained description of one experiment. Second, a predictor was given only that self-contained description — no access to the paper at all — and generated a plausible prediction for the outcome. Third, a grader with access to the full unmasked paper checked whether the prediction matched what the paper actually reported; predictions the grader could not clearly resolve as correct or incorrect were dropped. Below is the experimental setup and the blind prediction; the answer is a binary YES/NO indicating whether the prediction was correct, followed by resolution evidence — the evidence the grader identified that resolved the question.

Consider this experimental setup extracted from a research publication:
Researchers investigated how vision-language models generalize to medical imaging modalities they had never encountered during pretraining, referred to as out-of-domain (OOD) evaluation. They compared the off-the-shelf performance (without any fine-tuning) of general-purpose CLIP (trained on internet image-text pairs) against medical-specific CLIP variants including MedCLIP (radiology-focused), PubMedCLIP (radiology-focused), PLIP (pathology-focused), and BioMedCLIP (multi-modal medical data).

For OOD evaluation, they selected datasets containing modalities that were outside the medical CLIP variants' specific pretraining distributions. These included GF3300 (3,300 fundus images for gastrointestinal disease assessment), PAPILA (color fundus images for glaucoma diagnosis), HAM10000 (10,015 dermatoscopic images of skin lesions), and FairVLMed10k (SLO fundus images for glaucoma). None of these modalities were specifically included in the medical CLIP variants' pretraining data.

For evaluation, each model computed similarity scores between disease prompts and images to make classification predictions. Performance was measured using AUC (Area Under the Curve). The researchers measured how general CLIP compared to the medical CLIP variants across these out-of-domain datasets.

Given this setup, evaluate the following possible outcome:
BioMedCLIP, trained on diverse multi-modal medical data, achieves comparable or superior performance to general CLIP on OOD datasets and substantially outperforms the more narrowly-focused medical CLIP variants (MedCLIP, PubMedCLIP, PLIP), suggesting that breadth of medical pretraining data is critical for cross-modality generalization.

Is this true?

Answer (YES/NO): NO